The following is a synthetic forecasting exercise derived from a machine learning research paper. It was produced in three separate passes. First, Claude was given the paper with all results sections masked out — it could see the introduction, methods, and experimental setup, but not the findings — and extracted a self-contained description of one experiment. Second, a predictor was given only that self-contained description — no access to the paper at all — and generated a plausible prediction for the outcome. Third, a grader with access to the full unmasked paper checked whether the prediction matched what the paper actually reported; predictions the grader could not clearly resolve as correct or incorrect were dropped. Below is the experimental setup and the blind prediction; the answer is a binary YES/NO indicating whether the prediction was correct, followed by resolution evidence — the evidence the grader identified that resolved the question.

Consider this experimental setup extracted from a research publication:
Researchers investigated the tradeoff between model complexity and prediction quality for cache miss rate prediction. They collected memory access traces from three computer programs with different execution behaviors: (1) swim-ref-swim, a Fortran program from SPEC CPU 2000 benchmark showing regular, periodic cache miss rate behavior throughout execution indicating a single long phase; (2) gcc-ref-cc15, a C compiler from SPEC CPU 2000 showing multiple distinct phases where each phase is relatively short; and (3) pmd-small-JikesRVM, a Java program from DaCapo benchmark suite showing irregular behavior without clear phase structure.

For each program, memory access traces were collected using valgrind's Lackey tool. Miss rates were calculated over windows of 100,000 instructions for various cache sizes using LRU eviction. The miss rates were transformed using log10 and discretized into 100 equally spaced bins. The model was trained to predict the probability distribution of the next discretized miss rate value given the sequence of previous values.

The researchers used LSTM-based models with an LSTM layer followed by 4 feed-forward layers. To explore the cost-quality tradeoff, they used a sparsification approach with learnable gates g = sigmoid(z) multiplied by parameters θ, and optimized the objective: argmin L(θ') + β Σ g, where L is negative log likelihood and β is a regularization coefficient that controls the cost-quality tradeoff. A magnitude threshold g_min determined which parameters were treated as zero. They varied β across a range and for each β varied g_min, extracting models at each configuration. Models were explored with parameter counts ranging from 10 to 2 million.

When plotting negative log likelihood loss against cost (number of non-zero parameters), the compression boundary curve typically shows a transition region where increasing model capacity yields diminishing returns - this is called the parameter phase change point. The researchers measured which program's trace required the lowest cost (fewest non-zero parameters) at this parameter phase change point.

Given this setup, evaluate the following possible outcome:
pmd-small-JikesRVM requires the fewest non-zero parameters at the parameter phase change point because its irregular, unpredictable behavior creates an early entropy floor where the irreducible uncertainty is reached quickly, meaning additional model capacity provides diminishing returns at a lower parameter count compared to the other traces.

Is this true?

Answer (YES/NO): NO